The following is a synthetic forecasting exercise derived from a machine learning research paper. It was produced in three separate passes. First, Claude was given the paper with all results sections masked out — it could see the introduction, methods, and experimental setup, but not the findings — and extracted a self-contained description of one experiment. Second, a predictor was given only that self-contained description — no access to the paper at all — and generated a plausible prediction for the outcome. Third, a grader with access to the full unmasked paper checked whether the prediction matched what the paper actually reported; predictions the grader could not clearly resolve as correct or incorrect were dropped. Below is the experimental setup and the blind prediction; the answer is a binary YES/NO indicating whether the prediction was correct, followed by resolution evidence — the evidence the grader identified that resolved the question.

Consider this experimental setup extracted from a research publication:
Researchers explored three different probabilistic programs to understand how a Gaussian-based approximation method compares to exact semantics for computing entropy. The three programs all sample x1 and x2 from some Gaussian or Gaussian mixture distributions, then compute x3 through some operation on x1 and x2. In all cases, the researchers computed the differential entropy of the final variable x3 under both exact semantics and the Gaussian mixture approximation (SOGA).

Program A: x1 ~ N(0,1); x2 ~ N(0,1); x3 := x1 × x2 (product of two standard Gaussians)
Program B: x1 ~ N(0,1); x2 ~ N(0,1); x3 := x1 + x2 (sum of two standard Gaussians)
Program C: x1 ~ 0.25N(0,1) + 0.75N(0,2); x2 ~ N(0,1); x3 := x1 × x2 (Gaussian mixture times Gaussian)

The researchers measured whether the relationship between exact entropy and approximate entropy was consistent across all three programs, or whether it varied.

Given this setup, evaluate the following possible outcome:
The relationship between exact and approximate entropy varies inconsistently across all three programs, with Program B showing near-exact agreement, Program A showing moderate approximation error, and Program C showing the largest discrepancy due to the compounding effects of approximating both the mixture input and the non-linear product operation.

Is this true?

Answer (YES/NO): NO